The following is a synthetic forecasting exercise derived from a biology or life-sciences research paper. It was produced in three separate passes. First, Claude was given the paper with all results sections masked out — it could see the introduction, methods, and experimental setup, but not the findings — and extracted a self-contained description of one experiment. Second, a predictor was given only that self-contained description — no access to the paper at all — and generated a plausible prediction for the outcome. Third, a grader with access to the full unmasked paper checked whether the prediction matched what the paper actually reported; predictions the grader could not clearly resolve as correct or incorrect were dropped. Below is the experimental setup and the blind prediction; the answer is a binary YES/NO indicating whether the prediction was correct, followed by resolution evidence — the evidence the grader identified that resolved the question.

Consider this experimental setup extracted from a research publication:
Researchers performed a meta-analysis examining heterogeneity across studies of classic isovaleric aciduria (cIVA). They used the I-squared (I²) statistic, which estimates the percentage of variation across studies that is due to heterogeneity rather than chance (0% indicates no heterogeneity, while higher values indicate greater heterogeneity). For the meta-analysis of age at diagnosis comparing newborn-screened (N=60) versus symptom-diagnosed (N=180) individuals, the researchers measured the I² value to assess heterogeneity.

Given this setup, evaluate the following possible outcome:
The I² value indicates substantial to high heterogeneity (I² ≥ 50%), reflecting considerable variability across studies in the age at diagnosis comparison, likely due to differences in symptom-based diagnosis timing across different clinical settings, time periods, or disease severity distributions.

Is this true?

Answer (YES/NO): YES